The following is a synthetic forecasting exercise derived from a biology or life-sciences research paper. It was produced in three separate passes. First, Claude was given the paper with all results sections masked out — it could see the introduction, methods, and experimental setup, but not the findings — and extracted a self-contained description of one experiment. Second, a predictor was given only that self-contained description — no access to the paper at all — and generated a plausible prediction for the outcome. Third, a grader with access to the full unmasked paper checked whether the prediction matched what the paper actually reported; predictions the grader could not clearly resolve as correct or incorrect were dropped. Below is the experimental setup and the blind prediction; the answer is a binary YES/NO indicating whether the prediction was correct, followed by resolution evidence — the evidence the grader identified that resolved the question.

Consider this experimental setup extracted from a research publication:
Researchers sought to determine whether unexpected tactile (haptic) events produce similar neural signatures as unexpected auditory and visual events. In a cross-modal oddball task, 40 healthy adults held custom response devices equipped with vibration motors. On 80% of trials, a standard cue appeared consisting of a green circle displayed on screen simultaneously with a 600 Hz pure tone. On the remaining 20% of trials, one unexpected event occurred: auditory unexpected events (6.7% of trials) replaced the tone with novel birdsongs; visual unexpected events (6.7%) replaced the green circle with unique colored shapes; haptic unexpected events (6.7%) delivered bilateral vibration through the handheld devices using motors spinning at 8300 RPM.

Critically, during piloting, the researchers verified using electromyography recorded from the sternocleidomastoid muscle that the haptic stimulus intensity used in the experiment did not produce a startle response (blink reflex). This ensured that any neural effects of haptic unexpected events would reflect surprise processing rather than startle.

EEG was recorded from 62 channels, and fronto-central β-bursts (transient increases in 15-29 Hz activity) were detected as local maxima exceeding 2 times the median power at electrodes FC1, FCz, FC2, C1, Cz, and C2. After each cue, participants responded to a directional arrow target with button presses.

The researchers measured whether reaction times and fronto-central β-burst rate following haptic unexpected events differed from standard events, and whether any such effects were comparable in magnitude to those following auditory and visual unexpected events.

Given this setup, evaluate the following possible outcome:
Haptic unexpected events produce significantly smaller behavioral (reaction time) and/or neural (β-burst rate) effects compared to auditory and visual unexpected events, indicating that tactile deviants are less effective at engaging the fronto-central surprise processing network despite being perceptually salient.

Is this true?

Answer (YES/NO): NO